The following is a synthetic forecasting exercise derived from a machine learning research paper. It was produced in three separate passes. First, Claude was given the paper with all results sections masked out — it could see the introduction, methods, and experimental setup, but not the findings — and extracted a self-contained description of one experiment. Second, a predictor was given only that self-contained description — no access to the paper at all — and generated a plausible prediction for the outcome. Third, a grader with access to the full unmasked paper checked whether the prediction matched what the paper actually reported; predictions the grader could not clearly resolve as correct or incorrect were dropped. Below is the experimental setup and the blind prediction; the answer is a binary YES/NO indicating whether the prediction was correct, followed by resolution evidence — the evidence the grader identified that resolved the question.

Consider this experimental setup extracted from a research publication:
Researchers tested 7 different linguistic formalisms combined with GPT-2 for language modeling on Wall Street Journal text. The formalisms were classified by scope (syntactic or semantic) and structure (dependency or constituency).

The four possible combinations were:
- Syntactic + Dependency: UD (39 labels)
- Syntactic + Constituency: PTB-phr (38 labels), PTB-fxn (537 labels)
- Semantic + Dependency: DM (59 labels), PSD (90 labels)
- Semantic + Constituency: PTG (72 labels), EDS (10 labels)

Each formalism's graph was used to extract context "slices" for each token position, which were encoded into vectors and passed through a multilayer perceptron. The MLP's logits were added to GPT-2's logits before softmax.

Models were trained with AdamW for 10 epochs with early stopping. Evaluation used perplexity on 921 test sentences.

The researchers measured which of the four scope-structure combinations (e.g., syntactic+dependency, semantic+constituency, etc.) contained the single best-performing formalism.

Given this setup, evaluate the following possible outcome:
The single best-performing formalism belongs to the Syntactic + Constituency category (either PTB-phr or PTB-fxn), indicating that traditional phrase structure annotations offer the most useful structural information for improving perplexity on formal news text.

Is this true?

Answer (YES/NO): NO